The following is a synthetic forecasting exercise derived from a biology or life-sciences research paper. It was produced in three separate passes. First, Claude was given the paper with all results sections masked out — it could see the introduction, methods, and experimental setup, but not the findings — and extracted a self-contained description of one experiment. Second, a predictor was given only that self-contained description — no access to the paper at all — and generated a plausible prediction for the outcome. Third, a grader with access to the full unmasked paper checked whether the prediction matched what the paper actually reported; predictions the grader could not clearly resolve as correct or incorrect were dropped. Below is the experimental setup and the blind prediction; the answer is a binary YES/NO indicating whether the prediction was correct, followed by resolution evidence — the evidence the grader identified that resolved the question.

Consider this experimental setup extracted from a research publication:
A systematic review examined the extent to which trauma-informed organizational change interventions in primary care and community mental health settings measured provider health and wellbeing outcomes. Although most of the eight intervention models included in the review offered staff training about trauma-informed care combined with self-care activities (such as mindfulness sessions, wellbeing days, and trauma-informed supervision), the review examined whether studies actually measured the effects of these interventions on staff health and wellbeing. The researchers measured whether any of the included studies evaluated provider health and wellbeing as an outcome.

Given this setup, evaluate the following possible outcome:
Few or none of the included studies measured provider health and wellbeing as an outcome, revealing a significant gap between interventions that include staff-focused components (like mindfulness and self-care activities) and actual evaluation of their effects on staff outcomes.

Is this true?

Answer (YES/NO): YES